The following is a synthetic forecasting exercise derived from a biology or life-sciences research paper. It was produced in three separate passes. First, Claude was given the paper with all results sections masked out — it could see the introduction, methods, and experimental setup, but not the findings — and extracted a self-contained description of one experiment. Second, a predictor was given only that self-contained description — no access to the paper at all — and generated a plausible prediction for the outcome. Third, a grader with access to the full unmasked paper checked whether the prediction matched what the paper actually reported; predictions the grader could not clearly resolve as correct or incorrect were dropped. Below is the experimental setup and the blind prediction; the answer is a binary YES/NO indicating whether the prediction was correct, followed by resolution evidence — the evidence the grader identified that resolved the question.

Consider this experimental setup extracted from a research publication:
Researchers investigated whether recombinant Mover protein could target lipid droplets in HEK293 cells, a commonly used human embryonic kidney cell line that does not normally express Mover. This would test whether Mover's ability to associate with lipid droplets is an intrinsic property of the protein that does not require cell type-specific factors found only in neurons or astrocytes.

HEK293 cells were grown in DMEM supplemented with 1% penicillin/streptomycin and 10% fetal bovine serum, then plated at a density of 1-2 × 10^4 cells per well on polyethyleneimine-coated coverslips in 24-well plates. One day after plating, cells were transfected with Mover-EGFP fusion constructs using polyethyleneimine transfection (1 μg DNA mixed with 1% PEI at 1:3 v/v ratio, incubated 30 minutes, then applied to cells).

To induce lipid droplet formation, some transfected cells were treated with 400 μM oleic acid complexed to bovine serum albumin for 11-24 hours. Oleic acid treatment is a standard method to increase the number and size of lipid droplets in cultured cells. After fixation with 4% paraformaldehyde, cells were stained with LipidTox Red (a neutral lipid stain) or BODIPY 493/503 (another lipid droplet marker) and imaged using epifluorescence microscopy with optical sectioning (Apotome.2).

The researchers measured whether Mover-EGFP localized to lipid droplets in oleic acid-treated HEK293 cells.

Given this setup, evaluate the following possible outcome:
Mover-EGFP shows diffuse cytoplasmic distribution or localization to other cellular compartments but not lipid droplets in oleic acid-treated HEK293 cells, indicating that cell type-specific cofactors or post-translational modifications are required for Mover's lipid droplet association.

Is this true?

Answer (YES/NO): NO